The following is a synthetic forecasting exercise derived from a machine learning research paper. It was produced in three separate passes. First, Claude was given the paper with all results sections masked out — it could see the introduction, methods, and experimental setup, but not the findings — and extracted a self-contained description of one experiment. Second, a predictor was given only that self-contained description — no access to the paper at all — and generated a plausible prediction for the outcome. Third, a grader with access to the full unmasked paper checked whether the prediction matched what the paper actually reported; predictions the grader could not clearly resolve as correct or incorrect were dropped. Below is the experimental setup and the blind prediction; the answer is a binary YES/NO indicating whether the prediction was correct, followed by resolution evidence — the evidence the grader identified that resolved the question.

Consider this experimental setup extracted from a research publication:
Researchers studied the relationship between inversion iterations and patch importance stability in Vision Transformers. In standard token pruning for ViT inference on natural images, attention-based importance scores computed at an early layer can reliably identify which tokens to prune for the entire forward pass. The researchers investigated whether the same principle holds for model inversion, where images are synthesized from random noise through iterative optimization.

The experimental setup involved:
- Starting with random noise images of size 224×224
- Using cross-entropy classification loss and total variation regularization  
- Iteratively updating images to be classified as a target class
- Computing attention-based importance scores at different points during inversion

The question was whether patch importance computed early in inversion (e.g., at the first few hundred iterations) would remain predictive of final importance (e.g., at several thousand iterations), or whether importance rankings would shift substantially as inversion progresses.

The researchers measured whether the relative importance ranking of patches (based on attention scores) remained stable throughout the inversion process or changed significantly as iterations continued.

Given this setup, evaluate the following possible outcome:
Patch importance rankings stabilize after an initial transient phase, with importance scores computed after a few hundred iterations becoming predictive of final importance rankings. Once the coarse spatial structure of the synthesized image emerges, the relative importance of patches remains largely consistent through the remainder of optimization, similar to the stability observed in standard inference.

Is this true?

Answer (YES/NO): NO